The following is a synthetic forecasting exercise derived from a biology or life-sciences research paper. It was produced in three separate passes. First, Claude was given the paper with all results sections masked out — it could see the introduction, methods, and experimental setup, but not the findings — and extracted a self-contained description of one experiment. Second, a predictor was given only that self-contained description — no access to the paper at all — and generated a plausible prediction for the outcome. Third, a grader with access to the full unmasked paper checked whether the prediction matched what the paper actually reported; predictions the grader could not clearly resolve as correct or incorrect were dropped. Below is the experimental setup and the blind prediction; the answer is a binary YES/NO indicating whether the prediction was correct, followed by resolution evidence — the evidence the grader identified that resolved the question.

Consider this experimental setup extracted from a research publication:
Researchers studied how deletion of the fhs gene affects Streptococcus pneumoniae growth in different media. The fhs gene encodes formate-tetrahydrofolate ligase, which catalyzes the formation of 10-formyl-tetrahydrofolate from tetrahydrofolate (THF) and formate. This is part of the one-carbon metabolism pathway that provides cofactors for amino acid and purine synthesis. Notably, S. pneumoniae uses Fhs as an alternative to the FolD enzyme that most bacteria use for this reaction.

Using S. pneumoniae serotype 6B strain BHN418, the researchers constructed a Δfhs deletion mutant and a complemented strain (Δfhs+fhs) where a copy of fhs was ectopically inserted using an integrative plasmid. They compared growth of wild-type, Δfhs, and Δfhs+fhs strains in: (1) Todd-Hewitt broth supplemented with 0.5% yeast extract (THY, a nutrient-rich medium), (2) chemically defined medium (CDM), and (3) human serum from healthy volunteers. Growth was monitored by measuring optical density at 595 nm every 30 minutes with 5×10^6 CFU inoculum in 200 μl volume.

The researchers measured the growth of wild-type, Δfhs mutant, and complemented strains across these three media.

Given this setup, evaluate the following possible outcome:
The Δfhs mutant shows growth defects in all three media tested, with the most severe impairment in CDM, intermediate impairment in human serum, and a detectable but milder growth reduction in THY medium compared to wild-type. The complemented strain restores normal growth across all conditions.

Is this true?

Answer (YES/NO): NO